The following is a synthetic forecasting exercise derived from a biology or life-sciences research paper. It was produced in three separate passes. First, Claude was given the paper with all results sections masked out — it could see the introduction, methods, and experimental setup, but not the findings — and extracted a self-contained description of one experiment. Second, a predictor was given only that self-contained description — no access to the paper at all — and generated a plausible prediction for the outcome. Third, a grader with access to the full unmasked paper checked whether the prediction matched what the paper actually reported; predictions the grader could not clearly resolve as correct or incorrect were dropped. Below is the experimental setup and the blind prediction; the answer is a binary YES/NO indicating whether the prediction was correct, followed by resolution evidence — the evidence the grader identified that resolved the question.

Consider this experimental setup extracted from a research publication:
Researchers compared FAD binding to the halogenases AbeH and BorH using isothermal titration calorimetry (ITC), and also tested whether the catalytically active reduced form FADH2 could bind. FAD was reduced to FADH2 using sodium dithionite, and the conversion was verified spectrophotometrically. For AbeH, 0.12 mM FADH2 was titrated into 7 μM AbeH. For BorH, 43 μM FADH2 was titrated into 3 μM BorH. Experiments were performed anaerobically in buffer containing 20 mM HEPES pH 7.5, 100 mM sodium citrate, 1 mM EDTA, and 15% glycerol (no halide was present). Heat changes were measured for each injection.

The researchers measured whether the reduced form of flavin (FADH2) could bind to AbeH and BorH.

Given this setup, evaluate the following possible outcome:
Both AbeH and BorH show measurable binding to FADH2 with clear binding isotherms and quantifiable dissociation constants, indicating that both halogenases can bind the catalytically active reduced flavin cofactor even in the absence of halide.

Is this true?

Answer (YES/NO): YES